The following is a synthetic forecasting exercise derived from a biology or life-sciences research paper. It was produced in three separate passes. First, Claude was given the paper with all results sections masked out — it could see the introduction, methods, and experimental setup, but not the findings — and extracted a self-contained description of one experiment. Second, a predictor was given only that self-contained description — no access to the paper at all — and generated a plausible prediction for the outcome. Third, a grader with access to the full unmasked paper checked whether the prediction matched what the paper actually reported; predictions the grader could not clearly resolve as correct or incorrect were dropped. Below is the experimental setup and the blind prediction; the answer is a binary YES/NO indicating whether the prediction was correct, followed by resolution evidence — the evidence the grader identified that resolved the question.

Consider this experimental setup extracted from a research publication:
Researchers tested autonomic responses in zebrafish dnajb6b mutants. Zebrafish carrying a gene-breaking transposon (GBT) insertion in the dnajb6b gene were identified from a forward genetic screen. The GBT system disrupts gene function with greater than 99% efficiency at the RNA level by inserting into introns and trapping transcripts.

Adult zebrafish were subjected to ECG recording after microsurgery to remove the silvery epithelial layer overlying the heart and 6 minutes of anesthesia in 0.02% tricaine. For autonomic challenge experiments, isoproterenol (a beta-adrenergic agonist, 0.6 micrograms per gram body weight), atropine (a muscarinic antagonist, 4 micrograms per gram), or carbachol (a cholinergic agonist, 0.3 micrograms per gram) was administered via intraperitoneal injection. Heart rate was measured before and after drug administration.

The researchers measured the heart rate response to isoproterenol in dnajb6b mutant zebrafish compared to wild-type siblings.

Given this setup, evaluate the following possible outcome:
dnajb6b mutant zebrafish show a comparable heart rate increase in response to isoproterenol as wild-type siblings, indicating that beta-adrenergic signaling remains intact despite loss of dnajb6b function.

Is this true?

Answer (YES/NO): YES